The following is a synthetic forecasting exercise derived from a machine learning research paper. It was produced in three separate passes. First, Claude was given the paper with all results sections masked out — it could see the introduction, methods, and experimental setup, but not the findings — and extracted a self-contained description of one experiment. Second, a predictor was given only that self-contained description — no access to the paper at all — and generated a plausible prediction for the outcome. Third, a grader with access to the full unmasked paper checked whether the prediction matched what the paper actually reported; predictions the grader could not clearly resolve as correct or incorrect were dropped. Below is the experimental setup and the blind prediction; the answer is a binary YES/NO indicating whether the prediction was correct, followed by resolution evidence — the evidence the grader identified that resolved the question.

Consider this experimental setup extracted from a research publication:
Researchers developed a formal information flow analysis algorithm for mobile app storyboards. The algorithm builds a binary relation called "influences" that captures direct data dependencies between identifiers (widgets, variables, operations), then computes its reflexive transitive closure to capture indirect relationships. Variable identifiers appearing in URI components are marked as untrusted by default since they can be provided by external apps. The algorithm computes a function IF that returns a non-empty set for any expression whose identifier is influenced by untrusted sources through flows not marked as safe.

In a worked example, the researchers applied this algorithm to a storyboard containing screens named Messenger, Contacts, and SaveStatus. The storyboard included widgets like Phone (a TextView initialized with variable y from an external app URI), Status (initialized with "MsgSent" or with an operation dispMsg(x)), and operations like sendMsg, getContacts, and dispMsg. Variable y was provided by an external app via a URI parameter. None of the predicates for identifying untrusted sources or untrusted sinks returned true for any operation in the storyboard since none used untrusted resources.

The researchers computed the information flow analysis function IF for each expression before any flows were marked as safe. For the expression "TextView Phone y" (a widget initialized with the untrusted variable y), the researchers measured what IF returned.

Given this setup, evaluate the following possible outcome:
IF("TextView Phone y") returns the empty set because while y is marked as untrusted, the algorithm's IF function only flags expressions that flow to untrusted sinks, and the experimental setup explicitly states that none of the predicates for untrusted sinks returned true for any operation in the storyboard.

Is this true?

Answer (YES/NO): NO